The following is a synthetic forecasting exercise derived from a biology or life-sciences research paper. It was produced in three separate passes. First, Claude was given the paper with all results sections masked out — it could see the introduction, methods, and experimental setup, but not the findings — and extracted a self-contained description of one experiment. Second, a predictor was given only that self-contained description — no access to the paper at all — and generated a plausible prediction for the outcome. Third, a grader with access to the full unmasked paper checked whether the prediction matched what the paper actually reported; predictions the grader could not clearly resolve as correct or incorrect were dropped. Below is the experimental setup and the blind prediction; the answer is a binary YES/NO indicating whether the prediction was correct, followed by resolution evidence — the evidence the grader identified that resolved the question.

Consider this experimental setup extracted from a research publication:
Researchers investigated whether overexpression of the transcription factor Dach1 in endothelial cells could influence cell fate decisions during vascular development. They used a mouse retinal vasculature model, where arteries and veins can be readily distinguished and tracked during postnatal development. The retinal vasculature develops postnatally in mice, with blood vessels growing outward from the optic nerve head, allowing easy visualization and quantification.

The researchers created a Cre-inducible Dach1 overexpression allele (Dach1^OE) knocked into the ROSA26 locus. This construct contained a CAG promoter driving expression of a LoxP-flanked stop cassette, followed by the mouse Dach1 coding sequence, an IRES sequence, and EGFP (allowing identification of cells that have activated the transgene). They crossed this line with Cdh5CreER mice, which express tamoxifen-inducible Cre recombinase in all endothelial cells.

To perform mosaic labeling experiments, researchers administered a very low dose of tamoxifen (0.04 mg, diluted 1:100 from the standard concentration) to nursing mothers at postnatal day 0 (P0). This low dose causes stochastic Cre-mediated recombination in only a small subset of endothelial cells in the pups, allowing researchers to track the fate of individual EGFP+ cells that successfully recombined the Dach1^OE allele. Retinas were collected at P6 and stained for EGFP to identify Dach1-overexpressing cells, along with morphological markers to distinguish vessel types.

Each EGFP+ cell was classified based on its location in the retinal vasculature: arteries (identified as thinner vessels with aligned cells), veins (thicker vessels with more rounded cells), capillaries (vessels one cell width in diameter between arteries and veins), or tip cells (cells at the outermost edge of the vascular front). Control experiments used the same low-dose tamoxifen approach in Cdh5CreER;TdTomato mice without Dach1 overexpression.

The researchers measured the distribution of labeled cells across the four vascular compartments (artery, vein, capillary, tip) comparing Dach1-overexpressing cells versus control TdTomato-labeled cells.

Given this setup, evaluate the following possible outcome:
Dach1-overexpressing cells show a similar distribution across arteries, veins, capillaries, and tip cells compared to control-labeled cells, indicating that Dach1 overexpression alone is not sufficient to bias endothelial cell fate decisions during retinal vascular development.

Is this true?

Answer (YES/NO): NO